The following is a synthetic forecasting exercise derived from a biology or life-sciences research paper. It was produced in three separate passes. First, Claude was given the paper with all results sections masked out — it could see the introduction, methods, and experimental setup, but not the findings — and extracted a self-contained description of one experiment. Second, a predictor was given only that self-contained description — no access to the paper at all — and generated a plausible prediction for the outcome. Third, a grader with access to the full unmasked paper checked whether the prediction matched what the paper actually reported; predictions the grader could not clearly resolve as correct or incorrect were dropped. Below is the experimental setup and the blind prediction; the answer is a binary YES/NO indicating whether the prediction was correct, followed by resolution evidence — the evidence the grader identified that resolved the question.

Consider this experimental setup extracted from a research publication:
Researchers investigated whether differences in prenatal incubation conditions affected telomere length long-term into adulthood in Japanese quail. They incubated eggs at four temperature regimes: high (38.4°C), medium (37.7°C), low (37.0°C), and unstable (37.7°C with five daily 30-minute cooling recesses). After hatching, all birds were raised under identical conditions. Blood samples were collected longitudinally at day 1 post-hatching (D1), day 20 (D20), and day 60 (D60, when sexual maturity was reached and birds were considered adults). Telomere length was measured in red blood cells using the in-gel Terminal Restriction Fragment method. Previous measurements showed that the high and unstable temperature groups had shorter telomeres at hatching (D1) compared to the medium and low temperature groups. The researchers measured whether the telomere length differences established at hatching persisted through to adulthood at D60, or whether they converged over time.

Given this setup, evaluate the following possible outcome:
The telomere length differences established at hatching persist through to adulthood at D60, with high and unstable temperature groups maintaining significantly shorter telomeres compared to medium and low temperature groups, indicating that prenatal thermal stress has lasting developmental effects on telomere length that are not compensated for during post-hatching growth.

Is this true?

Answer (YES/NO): NO